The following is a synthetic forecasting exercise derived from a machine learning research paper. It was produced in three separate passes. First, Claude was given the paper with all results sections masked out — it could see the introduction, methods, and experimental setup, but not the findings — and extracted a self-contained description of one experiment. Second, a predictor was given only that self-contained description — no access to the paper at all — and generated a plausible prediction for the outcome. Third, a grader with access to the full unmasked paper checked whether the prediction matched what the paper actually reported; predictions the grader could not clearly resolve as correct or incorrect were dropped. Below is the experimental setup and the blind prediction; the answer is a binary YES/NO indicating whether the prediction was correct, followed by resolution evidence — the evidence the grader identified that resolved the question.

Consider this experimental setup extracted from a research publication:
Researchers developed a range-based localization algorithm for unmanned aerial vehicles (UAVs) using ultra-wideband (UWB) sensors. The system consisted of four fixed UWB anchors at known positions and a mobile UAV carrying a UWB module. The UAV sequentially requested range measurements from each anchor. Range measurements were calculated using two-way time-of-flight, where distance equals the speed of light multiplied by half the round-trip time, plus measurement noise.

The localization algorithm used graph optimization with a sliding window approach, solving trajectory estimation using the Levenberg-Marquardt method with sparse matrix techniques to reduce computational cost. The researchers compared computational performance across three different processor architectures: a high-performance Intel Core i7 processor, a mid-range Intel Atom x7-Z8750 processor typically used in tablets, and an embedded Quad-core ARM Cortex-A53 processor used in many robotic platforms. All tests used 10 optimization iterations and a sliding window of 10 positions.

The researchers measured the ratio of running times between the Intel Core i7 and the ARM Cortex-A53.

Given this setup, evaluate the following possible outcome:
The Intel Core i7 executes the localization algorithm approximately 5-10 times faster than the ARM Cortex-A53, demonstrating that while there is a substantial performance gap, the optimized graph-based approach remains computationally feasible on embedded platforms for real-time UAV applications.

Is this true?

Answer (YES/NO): NO